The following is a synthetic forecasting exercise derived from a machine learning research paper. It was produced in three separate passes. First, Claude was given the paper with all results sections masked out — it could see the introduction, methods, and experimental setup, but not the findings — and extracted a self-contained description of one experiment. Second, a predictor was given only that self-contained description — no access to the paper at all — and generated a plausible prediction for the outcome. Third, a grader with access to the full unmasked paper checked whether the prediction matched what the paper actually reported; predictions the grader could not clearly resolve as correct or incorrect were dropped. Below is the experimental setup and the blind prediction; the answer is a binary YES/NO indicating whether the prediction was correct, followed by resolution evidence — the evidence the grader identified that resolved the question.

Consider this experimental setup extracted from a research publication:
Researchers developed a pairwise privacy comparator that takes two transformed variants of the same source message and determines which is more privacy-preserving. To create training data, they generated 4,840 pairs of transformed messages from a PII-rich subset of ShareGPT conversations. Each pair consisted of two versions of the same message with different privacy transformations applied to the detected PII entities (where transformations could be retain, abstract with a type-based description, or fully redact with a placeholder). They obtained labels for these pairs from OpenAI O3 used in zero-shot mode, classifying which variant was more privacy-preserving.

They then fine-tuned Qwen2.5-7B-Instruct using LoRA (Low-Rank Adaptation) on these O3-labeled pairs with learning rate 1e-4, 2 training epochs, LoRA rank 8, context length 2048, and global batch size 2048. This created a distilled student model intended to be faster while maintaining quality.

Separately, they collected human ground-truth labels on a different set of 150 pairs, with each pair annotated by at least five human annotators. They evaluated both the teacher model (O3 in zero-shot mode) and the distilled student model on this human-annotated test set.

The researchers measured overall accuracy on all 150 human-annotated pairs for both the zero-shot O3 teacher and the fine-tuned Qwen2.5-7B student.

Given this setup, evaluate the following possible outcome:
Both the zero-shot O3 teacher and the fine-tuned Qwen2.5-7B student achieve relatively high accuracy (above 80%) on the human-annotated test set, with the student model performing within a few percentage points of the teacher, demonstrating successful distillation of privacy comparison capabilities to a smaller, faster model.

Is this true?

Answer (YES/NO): NO